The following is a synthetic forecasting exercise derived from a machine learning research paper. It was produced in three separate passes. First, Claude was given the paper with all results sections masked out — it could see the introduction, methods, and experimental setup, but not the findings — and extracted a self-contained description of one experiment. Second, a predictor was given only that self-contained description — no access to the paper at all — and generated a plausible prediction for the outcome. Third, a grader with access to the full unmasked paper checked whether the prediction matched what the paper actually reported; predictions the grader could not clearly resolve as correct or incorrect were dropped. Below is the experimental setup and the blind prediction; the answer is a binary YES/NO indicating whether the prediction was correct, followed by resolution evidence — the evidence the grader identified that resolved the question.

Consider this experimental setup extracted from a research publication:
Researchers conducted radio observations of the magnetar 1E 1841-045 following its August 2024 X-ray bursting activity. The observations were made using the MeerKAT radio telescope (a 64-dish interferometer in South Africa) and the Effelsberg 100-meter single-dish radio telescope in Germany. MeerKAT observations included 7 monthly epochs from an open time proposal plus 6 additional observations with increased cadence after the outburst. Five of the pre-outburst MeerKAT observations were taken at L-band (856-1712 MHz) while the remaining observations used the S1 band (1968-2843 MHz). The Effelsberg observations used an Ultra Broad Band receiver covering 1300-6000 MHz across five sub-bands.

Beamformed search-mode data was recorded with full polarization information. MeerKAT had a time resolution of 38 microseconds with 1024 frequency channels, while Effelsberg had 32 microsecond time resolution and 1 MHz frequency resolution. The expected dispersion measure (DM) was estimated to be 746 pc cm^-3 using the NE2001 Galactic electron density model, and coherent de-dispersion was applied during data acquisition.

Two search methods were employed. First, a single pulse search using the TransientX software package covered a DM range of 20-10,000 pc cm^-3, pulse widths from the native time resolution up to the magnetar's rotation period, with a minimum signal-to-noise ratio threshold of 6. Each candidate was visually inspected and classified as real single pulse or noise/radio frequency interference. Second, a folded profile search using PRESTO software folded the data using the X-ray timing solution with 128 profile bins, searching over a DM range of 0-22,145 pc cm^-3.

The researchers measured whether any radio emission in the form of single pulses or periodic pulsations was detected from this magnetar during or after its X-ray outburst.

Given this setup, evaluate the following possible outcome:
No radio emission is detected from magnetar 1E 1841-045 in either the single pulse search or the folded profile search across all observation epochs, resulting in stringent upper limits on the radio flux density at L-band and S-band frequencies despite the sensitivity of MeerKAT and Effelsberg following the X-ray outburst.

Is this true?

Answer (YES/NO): YES